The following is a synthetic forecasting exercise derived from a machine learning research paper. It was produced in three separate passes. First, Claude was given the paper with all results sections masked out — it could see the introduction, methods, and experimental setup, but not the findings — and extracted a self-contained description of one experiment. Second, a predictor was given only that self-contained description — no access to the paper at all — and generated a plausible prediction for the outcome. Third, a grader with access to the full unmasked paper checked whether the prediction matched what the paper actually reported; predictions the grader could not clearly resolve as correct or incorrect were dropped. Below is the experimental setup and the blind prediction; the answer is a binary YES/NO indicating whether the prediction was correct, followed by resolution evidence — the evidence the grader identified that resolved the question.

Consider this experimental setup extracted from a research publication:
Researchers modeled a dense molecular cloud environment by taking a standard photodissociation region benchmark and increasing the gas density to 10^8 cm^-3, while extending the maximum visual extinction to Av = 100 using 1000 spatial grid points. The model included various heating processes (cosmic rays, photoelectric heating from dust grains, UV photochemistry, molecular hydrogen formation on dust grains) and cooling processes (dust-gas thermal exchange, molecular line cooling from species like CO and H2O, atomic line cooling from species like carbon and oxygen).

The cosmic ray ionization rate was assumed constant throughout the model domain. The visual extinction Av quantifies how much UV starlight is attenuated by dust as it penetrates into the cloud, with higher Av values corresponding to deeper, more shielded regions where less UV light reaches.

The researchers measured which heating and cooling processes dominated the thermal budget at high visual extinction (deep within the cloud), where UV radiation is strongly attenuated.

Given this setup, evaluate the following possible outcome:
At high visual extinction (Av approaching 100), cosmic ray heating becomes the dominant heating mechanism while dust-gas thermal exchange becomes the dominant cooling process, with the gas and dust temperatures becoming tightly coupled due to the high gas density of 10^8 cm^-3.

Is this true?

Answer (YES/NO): NO